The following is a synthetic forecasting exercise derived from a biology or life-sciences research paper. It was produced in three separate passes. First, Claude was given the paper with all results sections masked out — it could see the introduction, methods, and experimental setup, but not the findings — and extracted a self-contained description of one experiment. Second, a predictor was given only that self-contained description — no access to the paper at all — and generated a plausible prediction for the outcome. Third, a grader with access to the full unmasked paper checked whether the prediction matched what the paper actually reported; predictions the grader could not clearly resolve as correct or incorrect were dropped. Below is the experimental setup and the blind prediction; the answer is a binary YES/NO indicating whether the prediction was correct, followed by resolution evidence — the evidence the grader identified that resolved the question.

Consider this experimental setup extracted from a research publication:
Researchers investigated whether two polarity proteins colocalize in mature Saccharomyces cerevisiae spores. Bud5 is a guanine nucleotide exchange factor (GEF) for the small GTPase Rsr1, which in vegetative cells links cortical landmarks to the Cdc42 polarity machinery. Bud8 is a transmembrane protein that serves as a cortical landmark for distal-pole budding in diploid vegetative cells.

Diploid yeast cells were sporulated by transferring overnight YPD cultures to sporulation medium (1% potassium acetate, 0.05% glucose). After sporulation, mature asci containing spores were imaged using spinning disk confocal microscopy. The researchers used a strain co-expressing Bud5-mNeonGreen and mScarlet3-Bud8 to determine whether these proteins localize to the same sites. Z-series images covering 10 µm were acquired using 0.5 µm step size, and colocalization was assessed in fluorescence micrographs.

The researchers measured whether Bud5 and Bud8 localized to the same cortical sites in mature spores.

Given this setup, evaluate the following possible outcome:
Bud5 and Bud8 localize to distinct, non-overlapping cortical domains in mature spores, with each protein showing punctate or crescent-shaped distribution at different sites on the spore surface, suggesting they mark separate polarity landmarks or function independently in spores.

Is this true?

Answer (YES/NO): NO